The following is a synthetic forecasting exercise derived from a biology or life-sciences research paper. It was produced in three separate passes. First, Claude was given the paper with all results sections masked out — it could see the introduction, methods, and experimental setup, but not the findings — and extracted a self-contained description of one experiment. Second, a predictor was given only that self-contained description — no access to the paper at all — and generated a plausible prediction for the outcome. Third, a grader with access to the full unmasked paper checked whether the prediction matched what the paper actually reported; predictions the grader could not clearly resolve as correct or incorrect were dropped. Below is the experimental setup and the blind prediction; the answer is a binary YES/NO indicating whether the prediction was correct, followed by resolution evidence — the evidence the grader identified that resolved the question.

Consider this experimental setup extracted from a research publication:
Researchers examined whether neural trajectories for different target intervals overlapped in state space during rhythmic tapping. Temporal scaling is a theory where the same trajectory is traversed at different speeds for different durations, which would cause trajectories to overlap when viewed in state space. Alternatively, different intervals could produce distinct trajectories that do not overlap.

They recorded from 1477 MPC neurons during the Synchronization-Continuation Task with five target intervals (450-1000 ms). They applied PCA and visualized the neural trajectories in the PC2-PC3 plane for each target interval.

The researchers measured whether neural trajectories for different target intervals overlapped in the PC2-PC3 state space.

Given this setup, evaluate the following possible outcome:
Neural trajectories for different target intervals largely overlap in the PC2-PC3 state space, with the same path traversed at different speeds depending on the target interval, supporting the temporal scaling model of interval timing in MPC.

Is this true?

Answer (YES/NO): NO